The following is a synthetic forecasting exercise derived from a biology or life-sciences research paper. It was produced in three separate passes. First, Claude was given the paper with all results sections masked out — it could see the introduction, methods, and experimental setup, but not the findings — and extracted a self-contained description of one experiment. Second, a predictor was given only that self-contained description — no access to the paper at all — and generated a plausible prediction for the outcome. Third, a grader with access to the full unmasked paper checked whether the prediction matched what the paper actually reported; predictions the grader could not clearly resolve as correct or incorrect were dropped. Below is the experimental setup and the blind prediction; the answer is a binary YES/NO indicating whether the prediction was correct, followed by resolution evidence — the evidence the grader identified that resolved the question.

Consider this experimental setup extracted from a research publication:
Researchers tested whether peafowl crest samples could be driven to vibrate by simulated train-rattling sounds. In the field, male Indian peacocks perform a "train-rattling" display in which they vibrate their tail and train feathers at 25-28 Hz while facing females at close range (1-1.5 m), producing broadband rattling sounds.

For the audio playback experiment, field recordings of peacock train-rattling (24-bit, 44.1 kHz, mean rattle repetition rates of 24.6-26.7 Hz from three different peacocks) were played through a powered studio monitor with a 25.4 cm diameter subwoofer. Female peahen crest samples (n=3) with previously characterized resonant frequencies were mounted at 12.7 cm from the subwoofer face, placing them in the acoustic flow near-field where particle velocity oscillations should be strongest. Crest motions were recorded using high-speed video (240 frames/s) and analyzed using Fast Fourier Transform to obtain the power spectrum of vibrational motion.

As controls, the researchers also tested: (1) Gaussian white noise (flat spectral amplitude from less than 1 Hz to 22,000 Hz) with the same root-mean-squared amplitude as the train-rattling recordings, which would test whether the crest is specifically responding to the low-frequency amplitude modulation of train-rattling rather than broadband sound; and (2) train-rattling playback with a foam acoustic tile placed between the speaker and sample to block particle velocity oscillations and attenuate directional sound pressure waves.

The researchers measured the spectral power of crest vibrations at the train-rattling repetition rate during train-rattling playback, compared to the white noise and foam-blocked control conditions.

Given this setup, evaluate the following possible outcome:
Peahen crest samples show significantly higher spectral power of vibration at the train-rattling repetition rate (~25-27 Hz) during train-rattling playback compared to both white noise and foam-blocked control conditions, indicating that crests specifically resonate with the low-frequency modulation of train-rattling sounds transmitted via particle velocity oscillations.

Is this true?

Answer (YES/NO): YES